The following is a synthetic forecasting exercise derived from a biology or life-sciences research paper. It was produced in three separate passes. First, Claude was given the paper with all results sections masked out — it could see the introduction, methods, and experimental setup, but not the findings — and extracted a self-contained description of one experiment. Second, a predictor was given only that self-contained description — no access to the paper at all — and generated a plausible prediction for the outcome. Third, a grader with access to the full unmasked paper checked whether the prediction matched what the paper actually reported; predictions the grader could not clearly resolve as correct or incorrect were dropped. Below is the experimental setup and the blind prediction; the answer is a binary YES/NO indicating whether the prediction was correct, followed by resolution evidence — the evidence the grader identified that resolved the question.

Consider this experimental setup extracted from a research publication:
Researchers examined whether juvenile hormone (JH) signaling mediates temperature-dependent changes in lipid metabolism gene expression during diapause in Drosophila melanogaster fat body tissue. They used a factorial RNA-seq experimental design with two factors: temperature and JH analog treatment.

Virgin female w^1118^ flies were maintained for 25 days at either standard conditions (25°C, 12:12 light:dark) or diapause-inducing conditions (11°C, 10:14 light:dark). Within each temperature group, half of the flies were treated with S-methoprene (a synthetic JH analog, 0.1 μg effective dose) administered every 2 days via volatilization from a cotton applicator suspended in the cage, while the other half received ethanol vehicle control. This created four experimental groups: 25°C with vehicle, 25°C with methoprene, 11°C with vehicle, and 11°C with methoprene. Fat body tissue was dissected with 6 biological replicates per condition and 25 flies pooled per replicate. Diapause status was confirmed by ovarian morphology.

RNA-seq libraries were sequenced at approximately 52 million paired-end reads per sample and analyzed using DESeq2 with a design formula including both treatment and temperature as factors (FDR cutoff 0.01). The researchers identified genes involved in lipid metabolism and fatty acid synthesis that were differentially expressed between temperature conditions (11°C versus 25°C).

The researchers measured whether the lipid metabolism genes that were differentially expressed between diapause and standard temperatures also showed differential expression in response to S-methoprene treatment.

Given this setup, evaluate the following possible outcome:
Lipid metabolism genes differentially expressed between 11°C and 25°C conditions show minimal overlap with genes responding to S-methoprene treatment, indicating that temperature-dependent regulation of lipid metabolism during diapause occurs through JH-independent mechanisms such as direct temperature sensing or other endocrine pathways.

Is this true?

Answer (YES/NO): YES